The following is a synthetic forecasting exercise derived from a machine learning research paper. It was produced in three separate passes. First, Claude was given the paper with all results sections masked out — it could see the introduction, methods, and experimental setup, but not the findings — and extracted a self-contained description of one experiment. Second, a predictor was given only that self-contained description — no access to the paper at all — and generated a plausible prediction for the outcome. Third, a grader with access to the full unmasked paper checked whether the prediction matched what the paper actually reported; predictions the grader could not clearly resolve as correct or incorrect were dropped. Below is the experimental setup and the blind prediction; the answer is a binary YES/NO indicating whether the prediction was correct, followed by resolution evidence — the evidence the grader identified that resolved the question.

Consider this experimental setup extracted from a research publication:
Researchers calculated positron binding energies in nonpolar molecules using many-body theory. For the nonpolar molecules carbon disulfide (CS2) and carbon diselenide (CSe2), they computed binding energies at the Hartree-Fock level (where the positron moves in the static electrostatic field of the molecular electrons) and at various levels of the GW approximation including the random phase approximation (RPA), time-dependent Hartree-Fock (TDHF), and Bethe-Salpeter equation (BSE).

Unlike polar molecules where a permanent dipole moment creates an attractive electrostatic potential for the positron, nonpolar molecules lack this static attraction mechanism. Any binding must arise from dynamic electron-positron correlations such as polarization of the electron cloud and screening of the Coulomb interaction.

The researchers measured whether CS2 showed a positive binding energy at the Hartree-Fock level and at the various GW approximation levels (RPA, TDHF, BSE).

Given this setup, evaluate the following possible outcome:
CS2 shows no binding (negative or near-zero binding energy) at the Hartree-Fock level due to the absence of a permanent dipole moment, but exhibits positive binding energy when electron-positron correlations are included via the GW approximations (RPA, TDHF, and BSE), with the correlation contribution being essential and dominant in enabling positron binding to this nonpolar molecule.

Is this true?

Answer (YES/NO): NO